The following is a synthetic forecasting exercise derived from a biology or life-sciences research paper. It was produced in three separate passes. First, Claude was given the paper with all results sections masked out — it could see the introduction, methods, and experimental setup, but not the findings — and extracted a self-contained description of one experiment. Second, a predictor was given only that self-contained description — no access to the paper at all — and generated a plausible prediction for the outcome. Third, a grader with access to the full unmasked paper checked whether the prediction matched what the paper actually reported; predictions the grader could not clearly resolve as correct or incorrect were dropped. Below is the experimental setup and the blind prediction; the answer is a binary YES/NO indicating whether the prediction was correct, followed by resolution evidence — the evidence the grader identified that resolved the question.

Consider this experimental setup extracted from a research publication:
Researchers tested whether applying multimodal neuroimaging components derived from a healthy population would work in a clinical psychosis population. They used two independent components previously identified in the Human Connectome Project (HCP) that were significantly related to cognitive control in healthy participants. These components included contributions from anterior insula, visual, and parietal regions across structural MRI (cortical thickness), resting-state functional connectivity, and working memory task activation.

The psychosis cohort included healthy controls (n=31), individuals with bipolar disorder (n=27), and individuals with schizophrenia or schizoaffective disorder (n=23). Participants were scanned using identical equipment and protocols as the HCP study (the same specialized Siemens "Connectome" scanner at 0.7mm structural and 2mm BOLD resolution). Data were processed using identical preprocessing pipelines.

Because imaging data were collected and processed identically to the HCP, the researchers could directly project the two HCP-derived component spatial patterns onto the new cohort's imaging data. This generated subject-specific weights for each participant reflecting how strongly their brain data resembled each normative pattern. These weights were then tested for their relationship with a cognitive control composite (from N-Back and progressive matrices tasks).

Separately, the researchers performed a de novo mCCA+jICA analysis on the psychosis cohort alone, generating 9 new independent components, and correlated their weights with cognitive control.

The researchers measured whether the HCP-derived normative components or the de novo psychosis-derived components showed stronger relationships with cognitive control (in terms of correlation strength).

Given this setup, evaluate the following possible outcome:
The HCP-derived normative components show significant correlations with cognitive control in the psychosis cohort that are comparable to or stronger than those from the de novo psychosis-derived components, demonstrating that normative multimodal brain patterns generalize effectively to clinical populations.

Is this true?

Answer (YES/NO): YES